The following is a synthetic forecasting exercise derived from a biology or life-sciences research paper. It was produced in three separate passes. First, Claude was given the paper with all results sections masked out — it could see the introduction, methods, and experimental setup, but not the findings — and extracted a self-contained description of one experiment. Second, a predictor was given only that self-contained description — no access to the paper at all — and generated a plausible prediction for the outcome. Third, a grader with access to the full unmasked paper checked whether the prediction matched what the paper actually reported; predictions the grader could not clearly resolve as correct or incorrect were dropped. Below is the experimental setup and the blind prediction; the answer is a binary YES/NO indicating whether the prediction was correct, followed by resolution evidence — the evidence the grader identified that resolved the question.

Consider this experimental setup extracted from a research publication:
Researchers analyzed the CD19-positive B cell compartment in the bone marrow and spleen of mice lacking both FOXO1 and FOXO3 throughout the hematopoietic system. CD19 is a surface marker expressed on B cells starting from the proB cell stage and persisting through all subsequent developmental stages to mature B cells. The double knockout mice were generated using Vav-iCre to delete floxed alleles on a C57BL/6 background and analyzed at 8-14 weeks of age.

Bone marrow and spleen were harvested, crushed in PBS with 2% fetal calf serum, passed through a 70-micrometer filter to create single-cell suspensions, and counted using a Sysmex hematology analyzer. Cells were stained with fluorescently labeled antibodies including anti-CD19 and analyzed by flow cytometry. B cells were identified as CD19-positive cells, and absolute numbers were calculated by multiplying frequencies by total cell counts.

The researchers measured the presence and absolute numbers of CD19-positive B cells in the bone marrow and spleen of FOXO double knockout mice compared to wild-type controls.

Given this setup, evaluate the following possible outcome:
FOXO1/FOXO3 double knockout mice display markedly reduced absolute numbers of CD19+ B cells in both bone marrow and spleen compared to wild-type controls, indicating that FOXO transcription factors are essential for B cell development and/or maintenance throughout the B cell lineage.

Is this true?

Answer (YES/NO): NO